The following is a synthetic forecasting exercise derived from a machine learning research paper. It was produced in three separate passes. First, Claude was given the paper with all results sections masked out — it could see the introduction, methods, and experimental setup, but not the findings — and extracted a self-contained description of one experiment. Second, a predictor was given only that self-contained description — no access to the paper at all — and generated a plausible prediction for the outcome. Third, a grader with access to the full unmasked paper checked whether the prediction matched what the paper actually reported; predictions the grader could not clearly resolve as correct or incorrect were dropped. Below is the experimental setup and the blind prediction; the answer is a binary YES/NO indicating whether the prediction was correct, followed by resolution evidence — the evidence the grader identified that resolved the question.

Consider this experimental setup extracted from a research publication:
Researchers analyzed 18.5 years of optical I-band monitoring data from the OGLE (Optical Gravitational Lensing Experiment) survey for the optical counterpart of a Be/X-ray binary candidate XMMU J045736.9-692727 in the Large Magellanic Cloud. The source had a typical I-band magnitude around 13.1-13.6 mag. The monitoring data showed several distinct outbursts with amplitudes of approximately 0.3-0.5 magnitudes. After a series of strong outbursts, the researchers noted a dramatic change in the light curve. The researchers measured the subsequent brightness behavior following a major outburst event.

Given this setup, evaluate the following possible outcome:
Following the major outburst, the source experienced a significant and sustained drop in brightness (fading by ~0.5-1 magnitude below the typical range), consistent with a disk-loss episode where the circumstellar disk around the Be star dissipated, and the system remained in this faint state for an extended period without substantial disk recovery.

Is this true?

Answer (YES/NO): NO